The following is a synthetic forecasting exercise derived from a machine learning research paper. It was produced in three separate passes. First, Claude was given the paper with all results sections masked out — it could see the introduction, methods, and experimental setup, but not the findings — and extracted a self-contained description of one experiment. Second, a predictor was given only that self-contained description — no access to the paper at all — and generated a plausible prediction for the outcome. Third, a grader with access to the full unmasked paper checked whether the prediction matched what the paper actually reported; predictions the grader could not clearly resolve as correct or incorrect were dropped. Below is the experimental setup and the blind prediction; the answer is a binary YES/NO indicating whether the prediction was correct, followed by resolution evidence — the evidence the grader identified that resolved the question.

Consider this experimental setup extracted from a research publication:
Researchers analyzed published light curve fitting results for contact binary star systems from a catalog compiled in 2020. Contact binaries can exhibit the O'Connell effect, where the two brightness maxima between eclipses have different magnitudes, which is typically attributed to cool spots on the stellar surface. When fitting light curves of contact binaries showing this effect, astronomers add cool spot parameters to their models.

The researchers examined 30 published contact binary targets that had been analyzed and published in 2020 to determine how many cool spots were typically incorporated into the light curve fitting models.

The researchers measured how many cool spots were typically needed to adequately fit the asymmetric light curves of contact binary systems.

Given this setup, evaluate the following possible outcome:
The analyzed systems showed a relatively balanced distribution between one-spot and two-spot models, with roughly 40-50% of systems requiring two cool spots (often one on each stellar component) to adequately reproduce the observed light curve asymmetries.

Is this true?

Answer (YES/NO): NO